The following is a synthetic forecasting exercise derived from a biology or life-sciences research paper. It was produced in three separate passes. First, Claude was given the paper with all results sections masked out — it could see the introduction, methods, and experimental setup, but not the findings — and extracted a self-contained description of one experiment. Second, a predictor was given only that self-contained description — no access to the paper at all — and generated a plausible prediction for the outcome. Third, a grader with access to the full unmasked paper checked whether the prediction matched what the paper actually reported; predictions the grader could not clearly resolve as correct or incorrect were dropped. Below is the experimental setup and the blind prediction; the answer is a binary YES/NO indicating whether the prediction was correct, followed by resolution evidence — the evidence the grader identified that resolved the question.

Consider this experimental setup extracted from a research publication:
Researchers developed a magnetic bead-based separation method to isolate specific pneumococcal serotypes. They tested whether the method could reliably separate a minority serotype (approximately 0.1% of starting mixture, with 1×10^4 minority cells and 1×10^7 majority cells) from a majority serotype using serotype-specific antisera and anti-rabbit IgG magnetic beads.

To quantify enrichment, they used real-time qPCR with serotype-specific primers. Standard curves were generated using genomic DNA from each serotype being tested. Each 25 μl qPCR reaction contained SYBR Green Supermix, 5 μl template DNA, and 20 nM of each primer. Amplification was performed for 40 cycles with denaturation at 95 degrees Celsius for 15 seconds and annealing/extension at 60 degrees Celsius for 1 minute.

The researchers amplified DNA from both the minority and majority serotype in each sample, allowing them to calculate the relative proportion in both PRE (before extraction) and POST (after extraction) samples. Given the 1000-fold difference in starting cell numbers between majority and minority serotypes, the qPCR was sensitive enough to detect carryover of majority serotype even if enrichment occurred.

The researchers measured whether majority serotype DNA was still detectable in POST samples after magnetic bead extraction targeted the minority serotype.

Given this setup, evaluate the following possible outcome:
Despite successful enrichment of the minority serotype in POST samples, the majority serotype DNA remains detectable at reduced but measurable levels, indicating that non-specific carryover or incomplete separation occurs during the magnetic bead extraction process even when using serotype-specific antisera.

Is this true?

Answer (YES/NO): YES